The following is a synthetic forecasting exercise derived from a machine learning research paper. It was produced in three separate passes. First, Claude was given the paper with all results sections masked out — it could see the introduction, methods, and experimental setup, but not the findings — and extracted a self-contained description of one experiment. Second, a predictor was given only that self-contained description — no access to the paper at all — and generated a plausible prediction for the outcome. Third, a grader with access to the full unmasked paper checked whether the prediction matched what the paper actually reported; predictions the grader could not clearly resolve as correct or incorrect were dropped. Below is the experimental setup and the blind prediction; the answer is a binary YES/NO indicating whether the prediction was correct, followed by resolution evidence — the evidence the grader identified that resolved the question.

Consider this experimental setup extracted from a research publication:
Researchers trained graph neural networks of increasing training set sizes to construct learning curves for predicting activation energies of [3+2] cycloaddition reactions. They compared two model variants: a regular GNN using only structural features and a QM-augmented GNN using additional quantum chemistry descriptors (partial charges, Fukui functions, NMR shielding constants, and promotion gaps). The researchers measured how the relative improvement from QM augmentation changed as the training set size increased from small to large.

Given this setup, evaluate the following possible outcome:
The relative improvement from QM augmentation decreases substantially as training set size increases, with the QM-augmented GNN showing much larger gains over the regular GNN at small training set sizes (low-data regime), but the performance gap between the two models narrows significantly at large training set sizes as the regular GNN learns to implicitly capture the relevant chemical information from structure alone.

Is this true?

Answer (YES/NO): NO